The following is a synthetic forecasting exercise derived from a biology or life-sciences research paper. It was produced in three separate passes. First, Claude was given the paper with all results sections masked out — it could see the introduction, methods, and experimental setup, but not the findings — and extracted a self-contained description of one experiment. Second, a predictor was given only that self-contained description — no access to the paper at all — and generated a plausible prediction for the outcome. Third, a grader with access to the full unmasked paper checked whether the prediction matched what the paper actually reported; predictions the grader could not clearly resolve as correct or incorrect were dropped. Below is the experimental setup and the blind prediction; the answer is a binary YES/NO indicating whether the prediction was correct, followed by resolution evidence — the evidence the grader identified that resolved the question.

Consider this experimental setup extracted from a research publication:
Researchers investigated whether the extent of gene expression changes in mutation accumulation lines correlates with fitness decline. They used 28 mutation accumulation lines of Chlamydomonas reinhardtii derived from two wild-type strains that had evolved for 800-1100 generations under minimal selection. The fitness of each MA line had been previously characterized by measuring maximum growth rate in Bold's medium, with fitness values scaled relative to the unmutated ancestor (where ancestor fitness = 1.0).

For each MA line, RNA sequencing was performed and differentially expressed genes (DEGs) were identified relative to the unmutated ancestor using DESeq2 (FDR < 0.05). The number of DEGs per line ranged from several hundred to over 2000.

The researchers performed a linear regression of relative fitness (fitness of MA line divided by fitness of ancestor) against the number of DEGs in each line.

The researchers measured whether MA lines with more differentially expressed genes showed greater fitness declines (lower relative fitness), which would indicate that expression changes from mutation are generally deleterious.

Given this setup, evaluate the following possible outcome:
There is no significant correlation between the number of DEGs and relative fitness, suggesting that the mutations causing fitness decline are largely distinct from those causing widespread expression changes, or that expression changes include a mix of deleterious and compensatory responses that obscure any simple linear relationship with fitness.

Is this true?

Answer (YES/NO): NO